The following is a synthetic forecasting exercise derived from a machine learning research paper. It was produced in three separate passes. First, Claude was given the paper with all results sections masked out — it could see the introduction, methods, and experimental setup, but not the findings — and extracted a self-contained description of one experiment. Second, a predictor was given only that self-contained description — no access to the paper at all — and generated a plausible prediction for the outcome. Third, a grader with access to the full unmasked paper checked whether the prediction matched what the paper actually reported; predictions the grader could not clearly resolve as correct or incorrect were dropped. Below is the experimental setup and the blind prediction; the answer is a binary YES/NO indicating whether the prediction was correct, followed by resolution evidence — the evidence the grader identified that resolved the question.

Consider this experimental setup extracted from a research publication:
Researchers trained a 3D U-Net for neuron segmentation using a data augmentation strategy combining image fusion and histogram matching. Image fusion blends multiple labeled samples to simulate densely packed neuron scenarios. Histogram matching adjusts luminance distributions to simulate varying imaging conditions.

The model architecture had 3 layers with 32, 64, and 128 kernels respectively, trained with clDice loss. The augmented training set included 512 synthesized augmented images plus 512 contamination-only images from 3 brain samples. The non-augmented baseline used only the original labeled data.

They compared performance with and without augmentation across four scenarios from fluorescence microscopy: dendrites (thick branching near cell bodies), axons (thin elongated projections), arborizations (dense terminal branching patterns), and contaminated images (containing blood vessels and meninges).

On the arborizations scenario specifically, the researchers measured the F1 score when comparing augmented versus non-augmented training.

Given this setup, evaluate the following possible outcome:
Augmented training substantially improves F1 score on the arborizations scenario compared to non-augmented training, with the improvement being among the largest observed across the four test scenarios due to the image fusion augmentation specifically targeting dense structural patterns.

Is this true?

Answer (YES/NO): NO